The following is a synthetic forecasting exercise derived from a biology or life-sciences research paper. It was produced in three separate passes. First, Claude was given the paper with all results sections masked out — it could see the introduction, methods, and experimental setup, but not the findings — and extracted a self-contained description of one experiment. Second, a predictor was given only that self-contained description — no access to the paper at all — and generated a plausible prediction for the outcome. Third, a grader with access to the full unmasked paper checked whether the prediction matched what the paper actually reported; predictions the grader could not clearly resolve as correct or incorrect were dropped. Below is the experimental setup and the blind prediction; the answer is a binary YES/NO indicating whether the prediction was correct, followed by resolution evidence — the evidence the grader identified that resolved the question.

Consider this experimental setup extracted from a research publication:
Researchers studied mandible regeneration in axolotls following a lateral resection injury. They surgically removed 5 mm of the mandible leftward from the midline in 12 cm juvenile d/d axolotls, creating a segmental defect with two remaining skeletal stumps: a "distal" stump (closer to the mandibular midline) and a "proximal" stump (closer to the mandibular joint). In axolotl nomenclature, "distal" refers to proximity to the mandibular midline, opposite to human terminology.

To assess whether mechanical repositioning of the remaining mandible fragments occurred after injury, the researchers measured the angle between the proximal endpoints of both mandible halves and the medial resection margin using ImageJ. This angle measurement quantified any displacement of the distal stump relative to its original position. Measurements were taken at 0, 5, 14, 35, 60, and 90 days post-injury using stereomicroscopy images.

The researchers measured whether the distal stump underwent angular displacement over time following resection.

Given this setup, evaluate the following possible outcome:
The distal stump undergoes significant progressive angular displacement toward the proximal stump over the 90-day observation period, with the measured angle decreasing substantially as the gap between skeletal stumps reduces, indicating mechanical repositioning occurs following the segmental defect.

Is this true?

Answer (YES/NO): NO